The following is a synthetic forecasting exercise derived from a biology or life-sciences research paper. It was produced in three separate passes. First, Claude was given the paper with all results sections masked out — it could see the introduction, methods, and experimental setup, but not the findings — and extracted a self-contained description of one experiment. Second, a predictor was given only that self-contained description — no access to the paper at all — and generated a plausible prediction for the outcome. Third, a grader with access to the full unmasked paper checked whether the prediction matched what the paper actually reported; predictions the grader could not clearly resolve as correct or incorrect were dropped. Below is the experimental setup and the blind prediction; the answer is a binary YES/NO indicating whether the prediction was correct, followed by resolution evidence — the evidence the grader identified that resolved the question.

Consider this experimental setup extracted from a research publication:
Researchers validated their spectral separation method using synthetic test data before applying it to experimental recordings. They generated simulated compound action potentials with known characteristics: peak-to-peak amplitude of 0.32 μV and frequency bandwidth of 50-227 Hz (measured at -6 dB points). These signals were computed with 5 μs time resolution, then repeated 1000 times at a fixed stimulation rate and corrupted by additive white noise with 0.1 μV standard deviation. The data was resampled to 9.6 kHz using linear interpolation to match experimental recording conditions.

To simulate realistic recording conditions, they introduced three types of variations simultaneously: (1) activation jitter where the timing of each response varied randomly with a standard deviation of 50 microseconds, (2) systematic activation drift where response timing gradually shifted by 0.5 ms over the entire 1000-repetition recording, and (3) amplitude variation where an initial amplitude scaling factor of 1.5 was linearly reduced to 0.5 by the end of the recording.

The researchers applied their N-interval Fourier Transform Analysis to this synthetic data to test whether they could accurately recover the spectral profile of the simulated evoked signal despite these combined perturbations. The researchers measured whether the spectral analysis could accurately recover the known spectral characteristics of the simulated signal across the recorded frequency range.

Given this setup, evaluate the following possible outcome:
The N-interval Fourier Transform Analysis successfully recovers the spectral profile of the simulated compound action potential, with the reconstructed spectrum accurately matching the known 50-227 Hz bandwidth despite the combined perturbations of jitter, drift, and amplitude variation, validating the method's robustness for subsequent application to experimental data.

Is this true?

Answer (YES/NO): YES